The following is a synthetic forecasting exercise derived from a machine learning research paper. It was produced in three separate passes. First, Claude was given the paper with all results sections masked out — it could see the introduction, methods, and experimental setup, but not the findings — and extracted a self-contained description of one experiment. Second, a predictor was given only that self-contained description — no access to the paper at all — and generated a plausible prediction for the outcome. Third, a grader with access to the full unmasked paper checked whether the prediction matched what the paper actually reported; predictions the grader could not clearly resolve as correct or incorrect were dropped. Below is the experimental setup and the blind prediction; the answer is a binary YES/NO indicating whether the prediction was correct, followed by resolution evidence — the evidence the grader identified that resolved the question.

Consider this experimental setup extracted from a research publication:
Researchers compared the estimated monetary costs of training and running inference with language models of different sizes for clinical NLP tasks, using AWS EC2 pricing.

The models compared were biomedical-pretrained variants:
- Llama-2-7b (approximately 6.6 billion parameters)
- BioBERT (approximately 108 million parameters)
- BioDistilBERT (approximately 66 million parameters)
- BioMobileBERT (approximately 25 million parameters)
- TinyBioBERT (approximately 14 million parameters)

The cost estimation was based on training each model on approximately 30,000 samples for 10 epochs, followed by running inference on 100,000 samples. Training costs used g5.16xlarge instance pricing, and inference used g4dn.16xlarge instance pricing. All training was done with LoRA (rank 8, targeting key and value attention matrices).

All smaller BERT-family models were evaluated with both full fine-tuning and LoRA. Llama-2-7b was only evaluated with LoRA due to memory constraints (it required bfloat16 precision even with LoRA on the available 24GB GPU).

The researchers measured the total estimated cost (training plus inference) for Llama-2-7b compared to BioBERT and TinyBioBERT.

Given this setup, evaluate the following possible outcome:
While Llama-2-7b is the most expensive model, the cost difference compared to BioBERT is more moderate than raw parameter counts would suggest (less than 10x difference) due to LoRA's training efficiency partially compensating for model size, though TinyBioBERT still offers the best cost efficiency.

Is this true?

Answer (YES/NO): NO